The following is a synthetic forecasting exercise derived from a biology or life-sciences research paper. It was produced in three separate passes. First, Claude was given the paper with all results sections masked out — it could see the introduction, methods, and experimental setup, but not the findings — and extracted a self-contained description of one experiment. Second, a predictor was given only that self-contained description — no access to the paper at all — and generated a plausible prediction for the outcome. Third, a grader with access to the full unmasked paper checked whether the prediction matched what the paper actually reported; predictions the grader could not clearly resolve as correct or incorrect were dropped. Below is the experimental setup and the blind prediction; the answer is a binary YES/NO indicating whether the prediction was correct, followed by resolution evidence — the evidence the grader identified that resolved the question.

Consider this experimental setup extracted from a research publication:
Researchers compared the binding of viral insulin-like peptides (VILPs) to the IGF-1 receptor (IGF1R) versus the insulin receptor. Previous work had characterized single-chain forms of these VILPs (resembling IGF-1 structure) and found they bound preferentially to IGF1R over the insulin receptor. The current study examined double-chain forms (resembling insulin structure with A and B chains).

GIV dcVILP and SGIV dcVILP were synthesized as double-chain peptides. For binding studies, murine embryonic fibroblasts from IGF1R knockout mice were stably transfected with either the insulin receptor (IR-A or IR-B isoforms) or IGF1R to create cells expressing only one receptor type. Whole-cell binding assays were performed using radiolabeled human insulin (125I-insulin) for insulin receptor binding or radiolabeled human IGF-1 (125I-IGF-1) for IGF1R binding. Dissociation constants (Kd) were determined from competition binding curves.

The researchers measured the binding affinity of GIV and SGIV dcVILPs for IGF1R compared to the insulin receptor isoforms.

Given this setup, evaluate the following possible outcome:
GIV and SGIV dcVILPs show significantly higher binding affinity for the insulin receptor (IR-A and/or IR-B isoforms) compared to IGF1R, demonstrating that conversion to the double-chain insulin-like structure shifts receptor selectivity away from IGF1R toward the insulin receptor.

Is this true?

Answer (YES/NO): NO